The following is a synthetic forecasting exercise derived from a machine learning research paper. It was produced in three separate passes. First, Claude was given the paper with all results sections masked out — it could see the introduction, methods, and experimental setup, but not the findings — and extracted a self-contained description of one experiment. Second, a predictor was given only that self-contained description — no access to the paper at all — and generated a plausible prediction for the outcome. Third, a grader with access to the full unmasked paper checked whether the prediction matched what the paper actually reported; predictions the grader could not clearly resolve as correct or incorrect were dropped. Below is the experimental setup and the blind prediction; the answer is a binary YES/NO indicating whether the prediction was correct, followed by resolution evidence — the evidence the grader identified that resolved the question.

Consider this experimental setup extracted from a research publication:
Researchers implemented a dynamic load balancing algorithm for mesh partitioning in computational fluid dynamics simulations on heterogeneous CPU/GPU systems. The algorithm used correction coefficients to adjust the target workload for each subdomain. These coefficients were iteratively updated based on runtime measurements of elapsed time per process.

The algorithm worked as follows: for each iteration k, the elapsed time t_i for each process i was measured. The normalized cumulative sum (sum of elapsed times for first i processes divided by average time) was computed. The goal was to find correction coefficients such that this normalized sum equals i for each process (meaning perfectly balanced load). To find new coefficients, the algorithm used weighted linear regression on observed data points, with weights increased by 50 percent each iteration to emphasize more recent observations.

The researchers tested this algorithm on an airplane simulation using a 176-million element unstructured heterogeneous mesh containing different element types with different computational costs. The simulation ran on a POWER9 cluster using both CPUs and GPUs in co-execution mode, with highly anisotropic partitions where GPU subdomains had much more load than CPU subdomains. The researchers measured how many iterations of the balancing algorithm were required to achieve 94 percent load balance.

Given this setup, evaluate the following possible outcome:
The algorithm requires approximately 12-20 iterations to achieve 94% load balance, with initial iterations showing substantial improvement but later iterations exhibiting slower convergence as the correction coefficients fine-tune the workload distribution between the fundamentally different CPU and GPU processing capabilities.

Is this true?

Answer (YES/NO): YES